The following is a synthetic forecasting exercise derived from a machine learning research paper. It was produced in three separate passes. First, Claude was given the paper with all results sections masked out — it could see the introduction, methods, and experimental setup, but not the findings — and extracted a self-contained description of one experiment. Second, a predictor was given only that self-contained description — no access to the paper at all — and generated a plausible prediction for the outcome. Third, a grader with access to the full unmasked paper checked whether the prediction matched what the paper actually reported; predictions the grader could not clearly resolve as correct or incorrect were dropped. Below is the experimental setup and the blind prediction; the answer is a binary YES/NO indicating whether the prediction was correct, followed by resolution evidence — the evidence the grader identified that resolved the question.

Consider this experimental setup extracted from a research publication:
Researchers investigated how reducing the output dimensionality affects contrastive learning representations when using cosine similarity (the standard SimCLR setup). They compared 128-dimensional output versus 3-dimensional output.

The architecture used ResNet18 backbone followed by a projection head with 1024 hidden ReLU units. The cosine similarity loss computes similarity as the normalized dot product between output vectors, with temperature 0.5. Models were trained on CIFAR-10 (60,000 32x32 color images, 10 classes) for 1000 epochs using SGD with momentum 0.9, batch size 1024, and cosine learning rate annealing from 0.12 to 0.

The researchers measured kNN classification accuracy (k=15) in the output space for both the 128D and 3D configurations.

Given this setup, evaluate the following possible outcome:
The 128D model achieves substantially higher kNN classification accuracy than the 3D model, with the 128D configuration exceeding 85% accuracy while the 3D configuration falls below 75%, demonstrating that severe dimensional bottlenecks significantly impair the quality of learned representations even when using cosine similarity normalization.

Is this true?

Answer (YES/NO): YES